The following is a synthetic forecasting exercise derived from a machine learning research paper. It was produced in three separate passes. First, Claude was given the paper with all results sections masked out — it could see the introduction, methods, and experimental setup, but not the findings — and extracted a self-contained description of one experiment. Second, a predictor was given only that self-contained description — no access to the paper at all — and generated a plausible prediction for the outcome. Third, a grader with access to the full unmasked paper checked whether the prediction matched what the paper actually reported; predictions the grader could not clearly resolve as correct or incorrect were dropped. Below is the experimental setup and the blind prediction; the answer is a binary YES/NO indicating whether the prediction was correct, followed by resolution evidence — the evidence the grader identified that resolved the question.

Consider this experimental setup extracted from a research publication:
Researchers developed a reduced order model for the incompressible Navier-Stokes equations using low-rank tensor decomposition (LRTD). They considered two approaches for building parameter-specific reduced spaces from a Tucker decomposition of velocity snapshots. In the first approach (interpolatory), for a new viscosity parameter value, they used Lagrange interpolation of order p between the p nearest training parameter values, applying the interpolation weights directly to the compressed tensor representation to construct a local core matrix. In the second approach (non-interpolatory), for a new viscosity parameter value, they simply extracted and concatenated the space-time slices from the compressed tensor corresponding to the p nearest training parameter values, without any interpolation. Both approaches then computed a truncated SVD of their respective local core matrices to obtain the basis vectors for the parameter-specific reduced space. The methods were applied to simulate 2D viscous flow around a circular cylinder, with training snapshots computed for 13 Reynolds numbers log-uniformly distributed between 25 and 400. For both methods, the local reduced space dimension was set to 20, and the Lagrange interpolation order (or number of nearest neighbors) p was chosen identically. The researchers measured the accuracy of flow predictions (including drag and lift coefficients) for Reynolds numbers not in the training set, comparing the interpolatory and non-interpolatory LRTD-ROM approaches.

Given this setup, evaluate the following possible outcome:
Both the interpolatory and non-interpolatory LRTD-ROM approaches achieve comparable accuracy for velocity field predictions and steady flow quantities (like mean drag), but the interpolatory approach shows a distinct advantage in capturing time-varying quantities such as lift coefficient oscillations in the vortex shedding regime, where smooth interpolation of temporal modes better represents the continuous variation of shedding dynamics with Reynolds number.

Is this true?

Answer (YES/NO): NO